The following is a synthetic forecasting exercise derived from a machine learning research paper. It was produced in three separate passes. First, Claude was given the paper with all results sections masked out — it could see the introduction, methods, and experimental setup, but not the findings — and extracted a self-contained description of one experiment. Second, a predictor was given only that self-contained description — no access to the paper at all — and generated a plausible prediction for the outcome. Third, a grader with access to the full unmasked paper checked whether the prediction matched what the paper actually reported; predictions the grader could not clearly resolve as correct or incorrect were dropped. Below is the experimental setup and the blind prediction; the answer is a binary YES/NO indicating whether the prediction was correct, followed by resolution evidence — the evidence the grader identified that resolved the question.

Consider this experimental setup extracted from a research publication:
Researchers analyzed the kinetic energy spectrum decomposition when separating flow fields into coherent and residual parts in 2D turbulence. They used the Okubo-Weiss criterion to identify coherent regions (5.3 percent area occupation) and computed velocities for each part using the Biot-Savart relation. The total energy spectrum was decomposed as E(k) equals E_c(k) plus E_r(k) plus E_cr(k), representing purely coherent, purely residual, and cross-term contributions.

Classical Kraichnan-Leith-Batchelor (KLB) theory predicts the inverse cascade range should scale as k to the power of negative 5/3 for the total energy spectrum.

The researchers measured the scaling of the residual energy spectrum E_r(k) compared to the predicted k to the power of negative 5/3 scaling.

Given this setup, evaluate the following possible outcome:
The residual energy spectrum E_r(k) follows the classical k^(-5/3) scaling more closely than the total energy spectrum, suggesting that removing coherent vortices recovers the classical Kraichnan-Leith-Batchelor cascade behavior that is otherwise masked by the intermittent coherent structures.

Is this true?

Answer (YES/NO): YES